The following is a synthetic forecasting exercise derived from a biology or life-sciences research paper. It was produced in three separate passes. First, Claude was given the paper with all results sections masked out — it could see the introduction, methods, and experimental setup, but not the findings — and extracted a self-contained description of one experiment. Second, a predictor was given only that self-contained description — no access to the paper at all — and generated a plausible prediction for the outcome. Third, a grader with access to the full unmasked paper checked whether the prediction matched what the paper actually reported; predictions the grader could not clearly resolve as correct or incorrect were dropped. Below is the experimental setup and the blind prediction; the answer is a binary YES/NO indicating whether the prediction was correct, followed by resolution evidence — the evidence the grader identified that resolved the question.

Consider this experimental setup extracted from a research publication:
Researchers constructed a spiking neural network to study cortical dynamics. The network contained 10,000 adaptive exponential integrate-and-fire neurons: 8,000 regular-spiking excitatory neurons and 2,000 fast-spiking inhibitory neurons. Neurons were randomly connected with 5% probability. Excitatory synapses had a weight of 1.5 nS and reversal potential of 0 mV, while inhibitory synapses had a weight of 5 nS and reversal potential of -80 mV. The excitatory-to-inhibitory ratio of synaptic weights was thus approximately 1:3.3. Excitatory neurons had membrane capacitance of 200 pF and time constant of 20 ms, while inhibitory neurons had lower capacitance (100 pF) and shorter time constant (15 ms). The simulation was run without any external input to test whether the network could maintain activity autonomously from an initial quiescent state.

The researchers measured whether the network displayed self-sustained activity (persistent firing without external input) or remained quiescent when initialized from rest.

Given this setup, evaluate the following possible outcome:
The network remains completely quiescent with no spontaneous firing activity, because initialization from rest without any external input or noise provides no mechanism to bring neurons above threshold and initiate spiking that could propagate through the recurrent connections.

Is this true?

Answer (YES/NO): YES